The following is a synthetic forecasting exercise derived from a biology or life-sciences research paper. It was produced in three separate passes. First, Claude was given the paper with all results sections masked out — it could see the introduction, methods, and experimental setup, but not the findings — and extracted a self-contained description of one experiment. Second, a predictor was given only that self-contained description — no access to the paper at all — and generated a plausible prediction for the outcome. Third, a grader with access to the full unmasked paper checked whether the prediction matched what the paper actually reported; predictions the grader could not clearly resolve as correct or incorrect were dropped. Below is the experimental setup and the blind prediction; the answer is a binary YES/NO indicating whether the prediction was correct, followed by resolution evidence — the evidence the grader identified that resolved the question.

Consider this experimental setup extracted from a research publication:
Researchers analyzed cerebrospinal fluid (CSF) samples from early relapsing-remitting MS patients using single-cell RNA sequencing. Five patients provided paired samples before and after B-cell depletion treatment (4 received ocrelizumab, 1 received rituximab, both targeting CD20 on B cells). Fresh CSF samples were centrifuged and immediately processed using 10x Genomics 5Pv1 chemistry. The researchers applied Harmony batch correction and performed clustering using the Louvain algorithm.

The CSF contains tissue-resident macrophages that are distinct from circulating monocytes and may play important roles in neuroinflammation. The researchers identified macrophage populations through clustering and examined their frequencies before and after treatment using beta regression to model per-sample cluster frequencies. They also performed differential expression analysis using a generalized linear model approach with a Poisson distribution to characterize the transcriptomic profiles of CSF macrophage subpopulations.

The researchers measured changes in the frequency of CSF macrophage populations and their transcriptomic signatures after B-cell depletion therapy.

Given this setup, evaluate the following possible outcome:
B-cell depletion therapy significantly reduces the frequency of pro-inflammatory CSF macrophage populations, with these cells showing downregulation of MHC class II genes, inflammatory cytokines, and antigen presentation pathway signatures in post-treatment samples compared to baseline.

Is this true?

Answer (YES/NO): NO